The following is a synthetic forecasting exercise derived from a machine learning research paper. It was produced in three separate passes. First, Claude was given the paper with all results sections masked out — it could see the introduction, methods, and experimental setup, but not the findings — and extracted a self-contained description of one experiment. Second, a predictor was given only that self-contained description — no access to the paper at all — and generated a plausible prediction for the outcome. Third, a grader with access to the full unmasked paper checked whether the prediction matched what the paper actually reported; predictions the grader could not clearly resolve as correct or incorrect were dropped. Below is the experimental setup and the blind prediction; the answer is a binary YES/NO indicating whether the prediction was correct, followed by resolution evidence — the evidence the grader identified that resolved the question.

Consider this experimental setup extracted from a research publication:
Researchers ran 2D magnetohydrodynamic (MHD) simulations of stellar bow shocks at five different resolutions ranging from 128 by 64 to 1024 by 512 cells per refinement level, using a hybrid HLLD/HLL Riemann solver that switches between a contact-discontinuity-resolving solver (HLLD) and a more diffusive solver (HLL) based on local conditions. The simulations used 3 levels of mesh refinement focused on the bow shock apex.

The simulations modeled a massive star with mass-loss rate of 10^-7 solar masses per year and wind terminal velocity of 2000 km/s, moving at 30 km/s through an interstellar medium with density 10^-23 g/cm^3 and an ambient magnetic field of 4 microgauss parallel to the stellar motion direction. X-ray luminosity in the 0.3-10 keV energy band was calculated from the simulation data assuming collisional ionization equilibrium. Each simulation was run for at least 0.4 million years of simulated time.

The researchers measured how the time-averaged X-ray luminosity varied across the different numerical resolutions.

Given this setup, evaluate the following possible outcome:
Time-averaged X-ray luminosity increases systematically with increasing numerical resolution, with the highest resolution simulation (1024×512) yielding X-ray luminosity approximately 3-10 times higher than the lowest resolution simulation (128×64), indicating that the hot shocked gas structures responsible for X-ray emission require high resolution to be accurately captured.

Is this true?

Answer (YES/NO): NO